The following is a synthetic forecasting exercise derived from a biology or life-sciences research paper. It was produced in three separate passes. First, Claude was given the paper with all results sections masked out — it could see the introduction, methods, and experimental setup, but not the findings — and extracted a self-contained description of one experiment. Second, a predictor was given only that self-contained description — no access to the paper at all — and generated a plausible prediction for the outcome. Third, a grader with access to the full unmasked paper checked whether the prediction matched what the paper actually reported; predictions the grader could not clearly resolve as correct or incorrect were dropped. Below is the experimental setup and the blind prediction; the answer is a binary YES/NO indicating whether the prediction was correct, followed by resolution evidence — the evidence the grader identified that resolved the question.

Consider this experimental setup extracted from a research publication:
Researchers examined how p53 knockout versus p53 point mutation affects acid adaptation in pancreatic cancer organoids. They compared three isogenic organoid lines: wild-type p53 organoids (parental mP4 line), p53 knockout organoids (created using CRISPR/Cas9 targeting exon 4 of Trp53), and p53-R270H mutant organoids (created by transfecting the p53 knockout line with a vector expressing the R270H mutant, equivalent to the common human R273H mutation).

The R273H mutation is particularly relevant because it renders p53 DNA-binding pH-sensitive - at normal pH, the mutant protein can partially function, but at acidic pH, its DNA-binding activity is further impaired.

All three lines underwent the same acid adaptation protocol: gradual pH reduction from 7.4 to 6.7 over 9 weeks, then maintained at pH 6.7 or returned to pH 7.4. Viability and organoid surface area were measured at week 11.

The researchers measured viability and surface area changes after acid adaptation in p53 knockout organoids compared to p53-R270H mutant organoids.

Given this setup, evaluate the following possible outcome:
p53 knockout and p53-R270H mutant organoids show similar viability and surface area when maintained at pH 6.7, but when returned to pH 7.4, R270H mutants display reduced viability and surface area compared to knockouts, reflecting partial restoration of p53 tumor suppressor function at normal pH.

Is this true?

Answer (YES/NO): NO